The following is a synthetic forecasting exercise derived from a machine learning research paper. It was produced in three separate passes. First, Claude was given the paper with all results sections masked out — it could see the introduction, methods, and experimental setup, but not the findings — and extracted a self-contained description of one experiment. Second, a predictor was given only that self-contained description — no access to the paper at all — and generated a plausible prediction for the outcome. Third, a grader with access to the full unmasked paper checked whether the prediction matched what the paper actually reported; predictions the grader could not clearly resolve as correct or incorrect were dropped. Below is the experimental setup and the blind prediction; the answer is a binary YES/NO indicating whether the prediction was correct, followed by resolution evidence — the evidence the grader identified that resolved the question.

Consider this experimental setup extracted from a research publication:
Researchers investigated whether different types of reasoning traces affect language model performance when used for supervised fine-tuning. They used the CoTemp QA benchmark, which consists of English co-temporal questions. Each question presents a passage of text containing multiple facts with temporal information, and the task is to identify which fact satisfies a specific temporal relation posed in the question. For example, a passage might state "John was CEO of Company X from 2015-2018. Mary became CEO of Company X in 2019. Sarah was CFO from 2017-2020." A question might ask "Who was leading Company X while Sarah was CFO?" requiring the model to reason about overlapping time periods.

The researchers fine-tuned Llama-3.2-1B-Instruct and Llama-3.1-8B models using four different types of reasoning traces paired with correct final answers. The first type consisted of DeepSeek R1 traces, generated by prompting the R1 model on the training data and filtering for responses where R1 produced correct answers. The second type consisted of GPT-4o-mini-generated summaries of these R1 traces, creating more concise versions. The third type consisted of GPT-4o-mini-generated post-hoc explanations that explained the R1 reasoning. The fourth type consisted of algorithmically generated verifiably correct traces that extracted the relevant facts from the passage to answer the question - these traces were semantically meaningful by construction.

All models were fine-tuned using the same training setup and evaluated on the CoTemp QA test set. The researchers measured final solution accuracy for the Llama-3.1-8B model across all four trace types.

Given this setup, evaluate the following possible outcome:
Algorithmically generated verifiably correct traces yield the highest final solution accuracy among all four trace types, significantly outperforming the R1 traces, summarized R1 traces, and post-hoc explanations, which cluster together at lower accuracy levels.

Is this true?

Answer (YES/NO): NO